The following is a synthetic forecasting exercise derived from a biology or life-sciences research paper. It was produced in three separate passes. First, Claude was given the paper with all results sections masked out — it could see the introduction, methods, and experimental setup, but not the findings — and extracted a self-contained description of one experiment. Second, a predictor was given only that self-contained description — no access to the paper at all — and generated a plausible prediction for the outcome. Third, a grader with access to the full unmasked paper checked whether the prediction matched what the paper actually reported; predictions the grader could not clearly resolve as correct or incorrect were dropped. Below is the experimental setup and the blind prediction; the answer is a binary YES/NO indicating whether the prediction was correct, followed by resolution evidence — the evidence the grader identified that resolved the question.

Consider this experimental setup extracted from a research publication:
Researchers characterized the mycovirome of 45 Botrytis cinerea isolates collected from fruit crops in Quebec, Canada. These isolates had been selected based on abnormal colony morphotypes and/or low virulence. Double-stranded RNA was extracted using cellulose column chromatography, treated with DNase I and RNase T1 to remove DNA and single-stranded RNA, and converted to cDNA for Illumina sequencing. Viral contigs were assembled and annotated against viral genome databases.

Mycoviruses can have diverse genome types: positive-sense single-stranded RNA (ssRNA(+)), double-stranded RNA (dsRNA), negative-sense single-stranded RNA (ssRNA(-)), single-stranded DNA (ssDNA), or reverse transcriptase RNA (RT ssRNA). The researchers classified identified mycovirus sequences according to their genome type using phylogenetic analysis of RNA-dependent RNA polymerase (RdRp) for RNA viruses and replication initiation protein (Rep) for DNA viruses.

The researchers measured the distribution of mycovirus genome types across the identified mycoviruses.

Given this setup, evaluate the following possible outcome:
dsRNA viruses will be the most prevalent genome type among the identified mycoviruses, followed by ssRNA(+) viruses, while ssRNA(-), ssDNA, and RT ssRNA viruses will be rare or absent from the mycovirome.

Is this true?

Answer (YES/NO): NO